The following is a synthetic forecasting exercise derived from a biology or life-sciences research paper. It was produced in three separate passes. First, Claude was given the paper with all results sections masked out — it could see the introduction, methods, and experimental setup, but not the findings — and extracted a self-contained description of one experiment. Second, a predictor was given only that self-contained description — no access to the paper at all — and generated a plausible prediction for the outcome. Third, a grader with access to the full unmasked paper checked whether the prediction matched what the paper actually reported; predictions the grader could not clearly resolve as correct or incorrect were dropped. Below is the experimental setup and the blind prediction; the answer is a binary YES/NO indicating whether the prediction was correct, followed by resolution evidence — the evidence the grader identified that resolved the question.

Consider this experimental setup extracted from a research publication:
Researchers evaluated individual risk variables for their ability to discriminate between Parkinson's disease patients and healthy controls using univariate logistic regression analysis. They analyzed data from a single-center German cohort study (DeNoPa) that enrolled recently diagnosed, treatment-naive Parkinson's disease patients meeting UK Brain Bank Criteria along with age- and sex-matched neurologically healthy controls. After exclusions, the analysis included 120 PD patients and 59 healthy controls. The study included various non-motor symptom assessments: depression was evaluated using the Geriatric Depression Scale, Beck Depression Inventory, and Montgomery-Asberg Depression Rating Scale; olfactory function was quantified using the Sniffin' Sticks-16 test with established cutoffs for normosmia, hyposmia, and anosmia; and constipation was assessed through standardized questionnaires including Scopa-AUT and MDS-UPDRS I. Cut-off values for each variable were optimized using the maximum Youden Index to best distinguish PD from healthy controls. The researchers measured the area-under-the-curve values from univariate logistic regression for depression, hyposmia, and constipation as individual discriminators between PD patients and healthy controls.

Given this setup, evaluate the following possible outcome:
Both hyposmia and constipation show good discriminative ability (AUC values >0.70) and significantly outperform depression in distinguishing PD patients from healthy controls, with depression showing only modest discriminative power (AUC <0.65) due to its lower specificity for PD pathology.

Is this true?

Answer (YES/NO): NO